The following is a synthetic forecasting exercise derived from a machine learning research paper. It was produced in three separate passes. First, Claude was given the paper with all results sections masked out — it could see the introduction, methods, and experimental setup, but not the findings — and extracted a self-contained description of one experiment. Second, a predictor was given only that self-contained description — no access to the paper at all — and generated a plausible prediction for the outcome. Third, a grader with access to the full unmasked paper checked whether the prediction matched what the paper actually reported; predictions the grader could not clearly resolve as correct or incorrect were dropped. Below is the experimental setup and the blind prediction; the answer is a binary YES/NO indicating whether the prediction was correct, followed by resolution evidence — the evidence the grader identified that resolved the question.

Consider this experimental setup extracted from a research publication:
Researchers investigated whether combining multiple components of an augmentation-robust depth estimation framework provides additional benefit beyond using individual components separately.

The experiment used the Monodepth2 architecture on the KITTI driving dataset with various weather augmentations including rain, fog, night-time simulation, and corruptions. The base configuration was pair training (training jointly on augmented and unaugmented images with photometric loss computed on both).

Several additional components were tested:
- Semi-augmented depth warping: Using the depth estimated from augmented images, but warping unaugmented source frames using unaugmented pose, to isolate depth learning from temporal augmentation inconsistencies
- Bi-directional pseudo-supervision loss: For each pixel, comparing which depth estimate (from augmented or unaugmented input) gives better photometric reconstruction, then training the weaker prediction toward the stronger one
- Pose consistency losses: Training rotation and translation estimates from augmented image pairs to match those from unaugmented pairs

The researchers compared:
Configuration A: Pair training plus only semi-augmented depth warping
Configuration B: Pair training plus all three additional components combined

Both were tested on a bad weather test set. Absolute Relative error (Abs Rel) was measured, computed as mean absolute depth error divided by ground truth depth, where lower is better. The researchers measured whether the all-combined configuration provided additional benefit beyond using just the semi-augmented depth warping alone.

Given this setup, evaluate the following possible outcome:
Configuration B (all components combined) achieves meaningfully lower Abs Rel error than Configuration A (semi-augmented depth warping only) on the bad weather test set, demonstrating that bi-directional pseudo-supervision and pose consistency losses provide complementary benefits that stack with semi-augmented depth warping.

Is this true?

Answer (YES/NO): NO